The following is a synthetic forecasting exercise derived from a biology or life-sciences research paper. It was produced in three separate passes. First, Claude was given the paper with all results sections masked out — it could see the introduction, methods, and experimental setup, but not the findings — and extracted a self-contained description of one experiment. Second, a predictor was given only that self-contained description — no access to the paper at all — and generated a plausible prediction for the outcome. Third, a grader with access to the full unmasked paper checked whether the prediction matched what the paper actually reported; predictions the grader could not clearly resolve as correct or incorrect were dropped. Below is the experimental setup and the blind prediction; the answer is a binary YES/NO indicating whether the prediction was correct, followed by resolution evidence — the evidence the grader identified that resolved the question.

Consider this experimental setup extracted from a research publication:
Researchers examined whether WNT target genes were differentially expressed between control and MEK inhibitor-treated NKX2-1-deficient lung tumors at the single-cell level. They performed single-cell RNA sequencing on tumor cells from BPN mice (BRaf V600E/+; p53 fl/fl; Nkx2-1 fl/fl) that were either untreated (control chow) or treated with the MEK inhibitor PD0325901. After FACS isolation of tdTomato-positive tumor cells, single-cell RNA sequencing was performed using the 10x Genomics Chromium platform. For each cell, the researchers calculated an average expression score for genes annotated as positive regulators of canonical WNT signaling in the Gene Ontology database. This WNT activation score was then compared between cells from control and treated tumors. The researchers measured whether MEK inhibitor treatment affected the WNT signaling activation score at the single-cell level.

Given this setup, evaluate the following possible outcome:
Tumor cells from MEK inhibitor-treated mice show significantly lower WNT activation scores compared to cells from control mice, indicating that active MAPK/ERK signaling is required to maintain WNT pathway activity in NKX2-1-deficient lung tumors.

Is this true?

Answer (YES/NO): NO